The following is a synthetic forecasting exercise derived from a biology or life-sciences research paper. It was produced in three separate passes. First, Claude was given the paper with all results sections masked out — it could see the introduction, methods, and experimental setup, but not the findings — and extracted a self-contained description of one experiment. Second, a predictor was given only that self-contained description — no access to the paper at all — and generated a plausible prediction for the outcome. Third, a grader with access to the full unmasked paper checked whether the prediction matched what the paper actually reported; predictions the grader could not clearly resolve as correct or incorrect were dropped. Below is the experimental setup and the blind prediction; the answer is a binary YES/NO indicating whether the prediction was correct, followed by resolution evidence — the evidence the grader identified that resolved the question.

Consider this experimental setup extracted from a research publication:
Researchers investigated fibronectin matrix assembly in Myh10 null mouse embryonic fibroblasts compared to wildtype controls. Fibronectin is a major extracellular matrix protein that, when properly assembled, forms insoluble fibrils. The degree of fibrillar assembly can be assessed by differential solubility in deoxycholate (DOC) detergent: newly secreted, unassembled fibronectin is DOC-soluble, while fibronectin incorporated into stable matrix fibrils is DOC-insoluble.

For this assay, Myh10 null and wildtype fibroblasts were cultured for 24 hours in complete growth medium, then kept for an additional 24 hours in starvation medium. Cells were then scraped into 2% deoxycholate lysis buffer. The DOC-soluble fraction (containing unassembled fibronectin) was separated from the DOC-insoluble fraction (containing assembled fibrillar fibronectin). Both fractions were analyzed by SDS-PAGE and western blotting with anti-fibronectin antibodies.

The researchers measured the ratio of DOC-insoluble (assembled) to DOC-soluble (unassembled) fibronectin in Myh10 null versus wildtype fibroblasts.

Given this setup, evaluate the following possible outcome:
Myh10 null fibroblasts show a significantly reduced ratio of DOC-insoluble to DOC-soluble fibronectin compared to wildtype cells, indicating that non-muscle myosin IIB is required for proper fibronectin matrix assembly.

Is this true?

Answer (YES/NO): NO